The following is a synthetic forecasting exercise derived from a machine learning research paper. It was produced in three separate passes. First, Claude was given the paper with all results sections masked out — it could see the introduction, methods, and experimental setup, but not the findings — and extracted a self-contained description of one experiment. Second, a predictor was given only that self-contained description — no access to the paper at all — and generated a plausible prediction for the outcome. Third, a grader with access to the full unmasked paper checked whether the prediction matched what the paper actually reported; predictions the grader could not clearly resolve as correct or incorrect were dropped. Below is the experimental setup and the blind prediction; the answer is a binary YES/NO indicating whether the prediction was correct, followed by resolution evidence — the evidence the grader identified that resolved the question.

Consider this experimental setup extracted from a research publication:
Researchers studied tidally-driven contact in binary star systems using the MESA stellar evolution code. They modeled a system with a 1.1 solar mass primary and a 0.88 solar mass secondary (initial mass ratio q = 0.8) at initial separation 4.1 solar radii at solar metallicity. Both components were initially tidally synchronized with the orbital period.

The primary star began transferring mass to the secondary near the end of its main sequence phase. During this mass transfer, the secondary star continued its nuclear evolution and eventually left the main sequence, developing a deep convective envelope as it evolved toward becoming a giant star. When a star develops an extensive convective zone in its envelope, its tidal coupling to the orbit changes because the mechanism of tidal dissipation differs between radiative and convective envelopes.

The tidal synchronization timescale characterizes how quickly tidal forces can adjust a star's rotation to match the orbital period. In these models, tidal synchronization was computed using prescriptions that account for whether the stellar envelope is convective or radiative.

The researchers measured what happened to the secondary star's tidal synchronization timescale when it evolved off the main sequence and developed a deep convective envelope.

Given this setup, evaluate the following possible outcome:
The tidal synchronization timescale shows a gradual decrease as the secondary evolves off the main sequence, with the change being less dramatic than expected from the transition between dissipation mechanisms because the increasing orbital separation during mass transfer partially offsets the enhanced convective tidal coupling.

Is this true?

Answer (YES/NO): NO